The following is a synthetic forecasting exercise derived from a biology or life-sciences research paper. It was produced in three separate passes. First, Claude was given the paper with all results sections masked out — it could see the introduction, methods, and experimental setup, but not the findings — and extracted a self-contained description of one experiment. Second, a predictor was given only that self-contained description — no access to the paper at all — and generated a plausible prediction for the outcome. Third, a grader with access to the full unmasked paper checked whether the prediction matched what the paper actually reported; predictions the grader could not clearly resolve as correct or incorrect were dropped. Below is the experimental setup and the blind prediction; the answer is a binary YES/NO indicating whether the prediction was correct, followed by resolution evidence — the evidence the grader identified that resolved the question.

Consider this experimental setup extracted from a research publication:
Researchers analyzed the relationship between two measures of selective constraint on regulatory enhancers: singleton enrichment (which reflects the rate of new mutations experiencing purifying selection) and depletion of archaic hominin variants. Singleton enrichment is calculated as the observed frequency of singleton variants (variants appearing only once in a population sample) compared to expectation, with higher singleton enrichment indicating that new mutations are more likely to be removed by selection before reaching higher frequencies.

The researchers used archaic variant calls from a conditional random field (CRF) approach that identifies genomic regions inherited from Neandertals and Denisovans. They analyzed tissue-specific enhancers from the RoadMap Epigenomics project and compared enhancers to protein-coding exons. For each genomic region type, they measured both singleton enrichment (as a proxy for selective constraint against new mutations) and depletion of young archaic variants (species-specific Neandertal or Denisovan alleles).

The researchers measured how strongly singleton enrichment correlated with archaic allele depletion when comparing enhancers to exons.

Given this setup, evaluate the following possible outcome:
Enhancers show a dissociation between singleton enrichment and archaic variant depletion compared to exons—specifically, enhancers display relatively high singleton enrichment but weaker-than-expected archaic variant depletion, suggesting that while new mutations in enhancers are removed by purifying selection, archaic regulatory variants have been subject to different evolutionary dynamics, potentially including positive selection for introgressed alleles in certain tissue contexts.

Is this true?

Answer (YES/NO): NO